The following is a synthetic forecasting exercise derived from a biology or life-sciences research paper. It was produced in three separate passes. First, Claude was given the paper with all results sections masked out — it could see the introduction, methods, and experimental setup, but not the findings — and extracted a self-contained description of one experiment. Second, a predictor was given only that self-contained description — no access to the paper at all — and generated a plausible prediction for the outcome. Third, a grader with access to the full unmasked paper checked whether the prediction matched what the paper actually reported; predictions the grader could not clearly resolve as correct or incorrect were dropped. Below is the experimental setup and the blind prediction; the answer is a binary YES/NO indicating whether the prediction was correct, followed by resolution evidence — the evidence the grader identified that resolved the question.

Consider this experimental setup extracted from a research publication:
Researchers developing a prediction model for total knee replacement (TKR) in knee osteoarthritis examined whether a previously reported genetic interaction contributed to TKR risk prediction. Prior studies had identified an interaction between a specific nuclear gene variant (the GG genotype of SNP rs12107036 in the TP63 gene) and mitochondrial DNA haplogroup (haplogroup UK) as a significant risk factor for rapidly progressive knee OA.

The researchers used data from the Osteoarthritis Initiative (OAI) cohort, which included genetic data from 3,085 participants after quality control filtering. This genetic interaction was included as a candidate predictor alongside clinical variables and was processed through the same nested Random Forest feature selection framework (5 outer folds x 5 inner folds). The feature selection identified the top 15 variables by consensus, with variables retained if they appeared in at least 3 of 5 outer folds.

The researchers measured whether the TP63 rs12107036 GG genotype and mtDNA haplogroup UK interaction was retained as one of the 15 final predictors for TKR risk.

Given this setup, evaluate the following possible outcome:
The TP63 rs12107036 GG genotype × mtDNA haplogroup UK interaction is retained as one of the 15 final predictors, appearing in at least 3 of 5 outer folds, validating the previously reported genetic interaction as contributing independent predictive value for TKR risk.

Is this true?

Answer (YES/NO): YES